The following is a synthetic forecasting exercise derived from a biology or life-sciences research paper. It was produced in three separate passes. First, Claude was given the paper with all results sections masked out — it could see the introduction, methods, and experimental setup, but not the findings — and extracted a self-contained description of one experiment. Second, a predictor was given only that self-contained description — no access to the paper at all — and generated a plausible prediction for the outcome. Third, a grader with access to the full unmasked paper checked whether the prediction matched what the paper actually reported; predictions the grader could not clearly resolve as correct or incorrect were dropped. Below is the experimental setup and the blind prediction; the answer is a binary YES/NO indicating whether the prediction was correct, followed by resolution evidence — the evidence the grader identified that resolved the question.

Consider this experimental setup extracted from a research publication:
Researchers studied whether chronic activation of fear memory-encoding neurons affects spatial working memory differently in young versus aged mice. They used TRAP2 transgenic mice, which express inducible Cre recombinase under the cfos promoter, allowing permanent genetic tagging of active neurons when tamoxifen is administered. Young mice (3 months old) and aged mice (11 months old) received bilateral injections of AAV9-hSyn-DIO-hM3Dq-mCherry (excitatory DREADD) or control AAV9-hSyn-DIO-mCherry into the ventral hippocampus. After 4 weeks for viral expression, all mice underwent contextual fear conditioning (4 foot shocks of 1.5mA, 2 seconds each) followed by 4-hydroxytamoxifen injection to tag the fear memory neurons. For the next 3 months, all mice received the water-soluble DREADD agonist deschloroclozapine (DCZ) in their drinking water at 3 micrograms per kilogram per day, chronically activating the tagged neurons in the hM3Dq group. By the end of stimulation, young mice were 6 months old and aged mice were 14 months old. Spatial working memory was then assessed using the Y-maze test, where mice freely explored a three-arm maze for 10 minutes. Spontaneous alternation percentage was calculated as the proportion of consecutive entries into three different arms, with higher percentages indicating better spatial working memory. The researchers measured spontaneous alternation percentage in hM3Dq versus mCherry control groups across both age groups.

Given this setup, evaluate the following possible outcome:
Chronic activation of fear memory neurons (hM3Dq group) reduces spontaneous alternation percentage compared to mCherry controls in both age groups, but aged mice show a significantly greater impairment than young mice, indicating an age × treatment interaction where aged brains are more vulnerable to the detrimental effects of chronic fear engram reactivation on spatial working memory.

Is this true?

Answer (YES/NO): NO